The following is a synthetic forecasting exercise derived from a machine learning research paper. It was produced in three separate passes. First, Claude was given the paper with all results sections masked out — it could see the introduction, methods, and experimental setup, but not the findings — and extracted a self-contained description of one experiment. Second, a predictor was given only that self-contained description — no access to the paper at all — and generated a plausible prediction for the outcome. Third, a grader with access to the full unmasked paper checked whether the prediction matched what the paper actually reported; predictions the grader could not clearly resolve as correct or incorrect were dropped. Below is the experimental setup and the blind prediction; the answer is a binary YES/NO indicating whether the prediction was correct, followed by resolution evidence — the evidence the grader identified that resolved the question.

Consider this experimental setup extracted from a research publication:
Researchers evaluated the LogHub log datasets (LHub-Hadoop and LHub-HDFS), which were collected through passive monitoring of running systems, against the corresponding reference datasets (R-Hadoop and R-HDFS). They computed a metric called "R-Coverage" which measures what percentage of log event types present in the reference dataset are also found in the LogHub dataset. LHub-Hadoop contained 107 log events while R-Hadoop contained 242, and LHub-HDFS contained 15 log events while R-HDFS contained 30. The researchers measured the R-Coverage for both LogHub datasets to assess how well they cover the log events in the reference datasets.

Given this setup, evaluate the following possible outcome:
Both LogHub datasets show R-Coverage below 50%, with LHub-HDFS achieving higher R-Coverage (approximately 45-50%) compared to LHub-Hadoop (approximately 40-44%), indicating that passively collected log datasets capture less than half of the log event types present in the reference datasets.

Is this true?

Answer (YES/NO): NO